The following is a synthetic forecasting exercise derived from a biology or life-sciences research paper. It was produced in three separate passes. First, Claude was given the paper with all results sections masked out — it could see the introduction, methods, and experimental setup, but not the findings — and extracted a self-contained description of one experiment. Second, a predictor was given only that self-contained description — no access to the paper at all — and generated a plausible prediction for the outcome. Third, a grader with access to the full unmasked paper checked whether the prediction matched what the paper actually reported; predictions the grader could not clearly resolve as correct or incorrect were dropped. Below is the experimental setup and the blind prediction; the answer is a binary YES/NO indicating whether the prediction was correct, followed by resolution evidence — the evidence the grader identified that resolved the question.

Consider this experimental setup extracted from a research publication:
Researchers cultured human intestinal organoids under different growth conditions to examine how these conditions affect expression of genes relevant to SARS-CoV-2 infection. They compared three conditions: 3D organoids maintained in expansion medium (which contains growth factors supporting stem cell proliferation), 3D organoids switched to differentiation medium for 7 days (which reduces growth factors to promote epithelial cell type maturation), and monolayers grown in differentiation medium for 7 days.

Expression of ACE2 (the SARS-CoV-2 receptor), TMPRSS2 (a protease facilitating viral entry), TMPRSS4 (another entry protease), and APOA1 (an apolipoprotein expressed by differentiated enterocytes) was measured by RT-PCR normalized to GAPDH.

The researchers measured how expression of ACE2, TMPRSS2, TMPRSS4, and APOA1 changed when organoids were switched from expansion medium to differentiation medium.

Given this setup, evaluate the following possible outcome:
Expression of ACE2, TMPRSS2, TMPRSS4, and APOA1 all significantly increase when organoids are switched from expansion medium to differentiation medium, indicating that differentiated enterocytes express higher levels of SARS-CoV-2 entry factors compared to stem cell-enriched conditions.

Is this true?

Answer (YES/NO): NO